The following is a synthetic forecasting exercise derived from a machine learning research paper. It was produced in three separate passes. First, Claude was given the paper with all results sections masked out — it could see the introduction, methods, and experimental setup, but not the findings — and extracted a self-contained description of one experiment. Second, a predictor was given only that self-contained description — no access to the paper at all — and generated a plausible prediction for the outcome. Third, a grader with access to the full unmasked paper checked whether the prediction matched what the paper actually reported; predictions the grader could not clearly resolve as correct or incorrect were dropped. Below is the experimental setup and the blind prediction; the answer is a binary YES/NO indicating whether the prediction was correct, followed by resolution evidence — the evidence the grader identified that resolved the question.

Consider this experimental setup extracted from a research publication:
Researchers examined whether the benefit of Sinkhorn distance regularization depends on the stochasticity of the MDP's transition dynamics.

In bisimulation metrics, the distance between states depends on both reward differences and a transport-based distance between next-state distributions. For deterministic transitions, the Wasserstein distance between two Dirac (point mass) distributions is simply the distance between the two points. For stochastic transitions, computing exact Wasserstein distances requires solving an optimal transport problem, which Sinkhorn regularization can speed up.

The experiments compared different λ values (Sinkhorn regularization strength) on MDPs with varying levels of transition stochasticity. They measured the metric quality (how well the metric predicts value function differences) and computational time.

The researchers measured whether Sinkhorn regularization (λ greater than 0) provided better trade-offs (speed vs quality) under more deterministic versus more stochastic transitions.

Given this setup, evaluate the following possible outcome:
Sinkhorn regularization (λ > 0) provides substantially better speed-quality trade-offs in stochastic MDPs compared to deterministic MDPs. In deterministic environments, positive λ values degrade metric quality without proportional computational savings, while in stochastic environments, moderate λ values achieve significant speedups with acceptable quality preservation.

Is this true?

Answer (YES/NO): NO